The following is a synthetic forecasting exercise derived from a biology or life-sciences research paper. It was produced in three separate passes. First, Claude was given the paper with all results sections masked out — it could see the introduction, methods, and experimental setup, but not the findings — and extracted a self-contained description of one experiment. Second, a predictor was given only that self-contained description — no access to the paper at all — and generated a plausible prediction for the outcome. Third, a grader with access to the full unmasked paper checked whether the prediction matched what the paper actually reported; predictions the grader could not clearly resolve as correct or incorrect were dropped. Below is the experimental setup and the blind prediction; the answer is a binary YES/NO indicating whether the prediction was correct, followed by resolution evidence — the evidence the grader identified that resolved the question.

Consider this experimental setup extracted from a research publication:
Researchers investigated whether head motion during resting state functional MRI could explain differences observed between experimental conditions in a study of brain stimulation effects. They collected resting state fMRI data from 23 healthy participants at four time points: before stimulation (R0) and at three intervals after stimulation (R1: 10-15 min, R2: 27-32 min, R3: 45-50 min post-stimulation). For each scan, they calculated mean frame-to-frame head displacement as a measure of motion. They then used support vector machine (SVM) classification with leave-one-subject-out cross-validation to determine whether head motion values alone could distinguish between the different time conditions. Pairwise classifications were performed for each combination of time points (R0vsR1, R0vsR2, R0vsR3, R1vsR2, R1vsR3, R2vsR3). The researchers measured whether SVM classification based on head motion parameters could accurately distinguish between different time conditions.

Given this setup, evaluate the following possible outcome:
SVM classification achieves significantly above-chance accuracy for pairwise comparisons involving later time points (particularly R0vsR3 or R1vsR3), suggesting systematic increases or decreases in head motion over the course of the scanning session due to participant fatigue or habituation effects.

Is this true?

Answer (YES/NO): NO